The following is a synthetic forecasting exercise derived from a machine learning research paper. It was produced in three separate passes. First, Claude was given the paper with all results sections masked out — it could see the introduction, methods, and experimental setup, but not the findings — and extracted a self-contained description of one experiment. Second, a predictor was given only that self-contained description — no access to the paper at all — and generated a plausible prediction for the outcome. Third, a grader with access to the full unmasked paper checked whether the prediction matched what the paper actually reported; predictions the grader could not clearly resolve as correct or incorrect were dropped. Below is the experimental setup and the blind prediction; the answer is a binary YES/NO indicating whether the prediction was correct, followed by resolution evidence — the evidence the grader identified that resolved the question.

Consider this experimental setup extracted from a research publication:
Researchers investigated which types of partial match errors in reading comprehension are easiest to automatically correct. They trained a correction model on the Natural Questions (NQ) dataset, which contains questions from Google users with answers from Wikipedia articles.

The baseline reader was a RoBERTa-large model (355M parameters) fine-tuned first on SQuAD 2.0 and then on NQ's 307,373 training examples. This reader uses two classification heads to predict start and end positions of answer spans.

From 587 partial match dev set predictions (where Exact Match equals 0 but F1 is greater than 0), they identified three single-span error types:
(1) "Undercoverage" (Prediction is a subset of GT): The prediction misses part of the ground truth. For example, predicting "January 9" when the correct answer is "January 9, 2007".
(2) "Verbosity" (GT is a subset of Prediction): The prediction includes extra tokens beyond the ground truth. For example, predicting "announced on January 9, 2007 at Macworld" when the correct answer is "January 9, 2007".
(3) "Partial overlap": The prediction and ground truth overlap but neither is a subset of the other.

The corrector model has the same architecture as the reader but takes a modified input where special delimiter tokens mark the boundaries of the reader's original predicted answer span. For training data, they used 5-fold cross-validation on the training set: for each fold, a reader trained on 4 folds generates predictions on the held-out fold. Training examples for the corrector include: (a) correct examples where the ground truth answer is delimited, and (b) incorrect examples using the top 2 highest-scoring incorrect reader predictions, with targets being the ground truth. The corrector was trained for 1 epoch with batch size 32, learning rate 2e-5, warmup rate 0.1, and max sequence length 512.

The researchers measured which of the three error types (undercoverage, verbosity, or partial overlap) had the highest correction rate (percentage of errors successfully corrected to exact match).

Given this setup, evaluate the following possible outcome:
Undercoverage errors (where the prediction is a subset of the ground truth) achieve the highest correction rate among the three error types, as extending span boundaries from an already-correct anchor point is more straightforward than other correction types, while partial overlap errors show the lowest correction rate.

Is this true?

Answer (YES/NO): NO